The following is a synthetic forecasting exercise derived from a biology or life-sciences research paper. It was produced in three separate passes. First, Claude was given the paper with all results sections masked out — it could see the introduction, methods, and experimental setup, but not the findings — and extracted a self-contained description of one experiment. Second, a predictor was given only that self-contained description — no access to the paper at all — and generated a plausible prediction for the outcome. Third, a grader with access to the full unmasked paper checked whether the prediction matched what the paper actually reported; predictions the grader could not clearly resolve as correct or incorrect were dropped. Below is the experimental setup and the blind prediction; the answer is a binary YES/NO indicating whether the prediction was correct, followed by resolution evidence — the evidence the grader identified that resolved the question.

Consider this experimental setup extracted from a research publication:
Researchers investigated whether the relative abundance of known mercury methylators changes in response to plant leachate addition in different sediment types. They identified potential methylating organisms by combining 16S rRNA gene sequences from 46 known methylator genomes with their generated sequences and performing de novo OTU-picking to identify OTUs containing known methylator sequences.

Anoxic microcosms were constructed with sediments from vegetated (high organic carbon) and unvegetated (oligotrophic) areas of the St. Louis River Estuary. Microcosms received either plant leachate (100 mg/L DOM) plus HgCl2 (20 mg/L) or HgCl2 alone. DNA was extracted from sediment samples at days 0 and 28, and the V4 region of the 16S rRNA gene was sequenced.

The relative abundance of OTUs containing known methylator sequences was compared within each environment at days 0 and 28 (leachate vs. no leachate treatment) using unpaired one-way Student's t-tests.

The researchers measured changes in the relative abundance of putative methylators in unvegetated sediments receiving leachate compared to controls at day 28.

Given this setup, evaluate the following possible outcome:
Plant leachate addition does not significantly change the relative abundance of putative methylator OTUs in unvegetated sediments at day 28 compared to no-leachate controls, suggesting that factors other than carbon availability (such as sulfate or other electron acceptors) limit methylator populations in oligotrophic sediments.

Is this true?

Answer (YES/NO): NO